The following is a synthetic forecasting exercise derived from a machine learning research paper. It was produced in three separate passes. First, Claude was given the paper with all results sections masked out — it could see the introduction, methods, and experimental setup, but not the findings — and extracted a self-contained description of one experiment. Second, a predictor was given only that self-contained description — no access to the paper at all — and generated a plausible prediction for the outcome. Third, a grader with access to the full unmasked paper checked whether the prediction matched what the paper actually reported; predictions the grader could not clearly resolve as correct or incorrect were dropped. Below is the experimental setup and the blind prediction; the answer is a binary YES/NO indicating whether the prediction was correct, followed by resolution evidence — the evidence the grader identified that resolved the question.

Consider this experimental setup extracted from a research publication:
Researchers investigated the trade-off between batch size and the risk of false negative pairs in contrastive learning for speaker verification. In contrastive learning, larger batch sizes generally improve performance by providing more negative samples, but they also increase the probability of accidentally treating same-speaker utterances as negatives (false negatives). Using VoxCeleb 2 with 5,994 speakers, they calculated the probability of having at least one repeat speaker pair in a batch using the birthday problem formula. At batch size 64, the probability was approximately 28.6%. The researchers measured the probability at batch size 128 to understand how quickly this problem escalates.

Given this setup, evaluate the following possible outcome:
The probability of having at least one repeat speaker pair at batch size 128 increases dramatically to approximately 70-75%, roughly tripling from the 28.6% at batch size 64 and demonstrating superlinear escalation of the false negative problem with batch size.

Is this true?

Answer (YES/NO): YES